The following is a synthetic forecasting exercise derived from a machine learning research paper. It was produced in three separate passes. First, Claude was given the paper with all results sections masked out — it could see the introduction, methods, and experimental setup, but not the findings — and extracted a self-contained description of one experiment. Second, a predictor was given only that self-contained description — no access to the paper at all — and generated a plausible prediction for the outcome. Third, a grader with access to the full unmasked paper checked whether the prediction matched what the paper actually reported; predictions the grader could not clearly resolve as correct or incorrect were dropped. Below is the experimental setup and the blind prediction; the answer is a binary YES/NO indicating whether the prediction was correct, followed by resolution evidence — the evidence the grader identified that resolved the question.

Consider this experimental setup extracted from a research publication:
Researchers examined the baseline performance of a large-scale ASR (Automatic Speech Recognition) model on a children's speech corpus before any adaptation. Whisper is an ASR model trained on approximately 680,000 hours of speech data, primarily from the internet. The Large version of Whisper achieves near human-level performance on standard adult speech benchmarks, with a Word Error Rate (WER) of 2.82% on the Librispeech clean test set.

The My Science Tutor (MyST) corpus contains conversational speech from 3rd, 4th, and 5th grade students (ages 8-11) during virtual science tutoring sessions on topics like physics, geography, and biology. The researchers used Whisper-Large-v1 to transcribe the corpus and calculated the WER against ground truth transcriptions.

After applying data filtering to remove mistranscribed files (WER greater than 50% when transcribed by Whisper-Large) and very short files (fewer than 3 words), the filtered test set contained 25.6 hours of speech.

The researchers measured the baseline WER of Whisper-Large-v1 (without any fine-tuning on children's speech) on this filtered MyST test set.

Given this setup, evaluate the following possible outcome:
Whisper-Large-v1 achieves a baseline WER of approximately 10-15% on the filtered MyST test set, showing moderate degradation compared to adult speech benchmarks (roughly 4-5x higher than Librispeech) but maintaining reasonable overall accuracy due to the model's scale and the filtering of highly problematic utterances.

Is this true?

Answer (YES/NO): YES